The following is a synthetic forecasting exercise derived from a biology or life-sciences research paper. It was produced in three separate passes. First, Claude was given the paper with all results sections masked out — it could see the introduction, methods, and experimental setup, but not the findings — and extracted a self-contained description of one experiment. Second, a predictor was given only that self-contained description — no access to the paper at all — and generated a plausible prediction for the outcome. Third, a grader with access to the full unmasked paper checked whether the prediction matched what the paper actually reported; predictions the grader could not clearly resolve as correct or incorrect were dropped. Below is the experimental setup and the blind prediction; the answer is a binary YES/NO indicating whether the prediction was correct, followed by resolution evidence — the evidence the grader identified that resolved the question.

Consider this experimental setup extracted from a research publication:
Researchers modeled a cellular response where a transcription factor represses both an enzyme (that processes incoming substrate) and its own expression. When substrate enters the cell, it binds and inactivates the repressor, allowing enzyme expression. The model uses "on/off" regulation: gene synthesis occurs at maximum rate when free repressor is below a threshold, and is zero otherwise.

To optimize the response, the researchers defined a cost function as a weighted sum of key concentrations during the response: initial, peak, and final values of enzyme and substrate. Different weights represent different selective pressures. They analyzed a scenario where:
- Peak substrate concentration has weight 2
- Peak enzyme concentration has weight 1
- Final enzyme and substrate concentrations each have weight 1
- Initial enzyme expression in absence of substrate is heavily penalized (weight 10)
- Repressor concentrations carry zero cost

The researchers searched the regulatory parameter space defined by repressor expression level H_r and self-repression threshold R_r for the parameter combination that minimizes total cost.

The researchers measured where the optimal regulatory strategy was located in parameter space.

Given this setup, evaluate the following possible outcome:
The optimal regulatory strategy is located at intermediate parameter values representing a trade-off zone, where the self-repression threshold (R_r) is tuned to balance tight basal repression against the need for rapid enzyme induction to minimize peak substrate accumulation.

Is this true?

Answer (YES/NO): NO